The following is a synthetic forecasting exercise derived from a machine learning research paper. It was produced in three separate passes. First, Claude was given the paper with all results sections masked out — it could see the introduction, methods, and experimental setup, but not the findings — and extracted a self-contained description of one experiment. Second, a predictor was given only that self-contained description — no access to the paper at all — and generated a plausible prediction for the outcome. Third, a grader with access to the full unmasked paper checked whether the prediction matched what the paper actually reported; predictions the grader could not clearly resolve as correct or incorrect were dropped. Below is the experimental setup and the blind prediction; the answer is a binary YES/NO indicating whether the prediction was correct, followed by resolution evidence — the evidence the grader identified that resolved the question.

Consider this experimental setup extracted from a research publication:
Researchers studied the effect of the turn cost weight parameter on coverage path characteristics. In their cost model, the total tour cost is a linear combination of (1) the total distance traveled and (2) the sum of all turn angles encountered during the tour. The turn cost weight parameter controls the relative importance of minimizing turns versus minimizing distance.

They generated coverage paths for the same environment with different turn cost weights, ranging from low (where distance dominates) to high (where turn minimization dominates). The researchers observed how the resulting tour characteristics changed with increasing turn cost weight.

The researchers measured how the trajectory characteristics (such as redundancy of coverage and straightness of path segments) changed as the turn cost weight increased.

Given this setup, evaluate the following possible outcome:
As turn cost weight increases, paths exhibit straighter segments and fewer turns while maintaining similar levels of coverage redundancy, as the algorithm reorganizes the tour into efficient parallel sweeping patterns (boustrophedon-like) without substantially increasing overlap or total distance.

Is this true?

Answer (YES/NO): NO